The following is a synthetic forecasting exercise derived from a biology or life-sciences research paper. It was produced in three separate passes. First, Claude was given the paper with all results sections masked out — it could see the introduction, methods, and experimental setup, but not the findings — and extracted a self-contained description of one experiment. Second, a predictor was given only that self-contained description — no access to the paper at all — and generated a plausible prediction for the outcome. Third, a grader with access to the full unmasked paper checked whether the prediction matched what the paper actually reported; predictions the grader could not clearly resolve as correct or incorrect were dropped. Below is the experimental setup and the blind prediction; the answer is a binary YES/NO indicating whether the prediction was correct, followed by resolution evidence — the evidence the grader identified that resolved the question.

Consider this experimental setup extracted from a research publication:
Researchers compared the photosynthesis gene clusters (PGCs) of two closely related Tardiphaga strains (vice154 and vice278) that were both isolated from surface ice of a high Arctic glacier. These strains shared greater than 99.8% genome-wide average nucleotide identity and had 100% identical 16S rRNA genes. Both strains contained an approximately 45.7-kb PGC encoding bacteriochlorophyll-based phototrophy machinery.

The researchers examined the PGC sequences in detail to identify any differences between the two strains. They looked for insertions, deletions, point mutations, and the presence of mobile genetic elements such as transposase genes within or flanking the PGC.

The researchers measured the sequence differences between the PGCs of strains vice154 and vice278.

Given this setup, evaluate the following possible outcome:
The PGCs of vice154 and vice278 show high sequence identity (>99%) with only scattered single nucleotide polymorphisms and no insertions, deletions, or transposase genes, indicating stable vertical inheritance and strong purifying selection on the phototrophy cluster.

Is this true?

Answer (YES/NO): NO